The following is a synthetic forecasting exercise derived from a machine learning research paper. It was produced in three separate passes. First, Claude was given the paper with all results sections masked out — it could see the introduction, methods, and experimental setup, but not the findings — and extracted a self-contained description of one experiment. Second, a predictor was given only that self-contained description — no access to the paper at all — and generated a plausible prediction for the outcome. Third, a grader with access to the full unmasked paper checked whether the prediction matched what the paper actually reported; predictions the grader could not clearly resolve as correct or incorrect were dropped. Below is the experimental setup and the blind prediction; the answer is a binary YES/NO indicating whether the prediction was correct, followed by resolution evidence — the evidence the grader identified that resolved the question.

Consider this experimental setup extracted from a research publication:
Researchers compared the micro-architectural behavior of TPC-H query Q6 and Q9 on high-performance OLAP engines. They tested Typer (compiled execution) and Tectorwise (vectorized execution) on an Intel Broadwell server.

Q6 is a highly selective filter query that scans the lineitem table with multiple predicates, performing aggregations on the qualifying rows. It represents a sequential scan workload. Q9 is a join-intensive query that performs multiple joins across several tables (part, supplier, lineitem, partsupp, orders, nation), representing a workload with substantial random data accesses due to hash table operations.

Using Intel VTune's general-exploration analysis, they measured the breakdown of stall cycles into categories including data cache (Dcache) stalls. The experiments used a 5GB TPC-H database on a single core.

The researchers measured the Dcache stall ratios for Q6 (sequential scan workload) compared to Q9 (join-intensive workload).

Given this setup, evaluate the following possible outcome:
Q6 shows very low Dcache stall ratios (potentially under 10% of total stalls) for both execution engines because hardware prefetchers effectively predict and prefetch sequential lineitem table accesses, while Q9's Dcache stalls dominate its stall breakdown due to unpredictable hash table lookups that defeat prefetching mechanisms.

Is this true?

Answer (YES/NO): NO